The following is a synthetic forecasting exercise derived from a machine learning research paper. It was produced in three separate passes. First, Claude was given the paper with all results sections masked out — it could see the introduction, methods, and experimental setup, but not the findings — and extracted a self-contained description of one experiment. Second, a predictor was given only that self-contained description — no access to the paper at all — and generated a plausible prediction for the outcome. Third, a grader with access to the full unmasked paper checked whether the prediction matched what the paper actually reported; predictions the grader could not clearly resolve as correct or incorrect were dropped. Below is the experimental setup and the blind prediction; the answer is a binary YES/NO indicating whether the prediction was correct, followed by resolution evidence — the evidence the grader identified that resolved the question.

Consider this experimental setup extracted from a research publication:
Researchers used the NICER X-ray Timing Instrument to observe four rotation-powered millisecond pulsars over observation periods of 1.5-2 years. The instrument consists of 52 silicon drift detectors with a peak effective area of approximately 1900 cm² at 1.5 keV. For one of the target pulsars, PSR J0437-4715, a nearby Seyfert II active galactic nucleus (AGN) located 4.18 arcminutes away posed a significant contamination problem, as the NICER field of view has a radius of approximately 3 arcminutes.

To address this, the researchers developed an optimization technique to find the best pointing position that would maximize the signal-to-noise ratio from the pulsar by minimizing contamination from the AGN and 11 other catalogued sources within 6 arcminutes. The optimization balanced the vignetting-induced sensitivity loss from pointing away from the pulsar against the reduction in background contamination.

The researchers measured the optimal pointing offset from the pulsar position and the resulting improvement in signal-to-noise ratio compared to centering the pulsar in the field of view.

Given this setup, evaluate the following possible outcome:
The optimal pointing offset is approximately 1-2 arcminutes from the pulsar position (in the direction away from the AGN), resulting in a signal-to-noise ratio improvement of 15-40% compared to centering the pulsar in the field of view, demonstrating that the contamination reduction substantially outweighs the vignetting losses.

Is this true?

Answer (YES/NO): YES